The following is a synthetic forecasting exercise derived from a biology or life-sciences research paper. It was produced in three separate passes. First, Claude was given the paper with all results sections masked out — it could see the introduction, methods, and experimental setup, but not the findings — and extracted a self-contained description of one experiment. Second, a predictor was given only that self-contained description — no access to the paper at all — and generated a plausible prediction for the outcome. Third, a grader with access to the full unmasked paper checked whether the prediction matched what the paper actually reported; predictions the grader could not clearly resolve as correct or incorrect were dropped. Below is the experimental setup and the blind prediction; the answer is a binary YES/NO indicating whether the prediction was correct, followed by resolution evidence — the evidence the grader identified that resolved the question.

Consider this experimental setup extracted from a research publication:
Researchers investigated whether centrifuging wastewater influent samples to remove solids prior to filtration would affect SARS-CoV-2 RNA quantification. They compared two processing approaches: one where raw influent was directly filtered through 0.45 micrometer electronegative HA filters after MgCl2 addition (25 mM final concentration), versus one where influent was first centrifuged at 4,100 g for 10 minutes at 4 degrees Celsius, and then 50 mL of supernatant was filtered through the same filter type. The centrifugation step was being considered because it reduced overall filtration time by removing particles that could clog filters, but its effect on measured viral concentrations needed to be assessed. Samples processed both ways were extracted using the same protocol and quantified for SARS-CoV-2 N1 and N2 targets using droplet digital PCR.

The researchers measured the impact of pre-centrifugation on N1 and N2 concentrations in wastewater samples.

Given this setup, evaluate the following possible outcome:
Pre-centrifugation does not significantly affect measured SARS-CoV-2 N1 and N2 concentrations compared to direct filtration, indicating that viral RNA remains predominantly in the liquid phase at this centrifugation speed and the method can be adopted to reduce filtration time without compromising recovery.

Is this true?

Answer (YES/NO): YES